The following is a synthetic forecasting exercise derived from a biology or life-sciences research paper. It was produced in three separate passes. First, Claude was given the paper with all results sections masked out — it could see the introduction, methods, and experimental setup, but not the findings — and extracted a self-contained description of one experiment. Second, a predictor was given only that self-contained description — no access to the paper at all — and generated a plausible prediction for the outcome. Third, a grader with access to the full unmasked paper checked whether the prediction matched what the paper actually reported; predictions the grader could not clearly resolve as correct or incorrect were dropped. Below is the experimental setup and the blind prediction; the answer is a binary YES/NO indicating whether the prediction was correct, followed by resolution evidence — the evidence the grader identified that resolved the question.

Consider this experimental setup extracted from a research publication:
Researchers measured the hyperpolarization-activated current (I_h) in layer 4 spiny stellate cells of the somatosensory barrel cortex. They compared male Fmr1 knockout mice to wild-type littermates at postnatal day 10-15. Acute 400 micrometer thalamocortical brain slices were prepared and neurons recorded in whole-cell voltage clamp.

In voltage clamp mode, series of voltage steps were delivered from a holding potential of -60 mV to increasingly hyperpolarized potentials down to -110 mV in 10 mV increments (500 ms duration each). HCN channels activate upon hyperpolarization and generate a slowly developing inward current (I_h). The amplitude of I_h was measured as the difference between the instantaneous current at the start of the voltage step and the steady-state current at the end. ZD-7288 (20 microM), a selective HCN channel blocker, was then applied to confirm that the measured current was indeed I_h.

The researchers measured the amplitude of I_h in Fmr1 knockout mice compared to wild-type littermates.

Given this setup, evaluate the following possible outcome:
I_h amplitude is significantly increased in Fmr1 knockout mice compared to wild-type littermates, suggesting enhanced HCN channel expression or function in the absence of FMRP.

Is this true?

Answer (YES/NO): NO